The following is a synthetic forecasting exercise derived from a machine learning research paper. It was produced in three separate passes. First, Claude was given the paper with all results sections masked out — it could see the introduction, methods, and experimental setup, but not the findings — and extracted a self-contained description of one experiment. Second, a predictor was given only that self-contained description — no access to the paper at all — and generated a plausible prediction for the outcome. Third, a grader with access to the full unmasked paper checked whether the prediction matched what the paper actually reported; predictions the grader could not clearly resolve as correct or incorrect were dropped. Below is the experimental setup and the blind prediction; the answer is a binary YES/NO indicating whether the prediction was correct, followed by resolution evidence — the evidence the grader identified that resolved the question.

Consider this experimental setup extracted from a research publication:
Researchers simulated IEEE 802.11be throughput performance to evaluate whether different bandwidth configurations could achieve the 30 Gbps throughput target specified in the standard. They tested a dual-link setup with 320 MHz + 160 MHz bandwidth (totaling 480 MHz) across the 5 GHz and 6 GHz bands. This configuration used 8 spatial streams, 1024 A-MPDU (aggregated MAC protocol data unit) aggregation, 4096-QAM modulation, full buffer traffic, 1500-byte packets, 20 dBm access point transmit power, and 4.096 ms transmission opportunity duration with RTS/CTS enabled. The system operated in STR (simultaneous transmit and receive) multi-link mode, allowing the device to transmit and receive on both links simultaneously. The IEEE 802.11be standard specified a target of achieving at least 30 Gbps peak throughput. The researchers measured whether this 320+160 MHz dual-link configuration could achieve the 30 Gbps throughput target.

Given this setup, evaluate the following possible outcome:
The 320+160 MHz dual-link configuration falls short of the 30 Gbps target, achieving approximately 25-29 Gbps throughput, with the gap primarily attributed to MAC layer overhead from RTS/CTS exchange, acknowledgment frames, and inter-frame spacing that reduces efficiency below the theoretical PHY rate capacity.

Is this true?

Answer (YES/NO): NO